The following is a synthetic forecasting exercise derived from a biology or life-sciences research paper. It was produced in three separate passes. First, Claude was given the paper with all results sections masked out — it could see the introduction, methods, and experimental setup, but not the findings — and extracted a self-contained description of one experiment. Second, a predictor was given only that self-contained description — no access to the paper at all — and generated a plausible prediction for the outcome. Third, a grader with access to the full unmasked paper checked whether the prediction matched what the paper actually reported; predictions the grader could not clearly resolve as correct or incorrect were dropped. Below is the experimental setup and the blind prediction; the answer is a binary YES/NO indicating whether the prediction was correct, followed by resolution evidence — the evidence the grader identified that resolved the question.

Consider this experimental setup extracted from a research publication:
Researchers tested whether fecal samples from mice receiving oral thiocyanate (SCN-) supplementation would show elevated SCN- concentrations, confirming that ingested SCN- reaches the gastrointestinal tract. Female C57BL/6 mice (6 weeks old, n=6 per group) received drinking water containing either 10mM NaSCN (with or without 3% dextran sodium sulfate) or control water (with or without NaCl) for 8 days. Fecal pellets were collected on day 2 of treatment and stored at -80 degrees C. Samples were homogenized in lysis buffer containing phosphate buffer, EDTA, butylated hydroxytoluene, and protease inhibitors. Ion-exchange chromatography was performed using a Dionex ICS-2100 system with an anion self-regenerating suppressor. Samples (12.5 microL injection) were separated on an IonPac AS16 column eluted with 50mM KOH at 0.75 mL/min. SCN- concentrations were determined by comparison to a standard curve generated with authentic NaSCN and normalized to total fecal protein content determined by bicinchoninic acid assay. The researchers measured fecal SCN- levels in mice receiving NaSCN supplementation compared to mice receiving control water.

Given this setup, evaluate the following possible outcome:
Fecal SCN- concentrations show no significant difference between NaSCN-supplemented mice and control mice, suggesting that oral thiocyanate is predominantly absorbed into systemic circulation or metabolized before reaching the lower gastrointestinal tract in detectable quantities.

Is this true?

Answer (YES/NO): NO